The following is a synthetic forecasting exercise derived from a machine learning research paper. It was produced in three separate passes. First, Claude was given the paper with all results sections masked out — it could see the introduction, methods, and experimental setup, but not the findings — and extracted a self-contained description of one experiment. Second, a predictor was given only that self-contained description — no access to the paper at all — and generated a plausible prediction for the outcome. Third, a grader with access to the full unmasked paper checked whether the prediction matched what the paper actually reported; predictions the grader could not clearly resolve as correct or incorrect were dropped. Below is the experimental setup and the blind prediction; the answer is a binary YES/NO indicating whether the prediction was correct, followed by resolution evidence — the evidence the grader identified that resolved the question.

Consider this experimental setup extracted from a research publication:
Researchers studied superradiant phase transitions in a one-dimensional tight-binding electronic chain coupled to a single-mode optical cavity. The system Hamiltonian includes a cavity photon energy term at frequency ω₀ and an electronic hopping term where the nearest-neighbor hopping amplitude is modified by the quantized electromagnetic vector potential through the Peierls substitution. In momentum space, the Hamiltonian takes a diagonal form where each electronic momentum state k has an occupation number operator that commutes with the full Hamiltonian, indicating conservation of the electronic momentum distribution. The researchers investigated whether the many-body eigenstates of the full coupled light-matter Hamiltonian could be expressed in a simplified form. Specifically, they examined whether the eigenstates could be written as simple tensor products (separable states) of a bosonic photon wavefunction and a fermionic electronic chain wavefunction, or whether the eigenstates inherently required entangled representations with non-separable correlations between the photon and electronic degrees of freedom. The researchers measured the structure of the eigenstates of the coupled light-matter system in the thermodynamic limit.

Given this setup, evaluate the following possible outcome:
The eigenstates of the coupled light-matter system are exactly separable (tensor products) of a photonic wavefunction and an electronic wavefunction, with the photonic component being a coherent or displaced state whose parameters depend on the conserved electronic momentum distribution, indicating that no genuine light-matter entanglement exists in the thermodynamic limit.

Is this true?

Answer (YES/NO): NO